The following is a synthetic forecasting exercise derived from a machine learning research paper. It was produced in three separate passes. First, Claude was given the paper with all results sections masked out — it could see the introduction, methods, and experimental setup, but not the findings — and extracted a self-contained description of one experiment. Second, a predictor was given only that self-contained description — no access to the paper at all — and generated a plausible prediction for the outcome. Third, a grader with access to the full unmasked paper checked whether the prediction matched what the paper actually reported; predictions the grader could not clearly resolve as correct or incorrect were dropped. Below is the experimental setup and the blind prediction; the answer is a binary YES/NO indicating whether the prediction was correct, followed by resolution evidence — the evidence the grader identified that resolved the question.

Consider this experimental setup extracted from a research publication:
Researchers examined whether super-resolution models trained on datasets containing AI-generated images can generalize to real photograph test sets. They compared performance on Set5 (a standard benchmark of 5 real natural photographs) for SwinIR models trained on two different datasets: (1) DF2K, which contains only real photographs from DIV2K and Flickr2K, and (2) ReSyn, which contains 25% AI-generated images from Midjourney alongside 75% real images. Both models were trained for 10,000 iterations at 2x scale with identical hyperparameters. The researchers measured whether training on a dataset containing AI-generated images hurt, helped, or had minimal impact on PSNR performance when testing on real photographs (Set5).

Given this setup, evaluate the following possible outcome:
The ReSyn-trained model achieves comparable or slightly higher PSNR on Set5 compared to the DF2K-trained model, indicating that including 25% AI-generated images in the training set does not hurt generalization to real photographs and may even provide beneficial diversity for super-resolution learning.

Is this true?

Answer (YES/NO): NO